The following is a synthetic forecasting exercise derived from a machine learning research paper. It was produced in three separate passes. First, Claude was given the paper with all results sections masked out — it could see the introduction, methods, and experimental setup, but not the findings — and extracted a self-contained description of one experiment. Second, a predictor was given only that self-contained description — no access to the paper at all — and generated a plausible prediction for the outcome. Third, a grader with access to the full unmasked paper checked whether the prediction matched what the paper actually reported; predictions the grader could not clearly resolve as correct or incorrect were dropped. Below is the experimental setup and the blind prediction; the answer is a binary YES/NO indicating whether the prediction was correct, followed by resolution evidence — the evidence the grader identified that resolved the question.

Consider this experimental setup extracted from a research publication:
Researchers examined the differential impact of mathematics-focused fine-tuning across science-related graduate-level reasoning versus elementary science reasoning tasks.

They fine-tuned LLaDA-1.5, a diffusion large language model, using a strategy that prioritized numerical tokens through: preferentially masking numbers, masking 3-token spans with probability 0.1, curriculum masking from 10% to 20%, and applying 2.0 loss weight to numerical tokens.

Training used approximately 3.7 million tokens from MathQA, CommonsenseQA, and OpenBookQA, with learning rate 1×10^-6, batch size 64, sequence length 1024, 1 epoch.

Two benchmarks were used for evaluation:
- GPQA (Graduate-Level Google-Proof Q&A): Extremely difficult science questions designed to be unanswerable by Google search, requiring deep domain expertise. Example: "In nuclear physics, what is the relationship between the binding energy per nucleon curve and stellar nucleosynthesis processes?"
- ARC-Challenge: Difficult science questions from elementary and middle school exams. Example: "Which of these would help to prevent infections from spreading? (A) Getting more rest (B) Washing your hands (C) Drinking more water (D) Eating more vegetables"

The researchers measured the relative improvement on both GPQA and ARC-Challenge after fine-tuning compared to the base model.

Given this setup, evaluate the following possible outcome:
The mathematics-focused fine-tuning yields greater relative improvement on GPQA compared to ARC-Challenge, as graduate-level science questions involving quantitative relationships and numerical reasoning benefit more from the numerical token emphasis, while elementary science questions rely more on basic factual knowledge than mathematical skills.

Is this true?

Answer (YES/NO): YES